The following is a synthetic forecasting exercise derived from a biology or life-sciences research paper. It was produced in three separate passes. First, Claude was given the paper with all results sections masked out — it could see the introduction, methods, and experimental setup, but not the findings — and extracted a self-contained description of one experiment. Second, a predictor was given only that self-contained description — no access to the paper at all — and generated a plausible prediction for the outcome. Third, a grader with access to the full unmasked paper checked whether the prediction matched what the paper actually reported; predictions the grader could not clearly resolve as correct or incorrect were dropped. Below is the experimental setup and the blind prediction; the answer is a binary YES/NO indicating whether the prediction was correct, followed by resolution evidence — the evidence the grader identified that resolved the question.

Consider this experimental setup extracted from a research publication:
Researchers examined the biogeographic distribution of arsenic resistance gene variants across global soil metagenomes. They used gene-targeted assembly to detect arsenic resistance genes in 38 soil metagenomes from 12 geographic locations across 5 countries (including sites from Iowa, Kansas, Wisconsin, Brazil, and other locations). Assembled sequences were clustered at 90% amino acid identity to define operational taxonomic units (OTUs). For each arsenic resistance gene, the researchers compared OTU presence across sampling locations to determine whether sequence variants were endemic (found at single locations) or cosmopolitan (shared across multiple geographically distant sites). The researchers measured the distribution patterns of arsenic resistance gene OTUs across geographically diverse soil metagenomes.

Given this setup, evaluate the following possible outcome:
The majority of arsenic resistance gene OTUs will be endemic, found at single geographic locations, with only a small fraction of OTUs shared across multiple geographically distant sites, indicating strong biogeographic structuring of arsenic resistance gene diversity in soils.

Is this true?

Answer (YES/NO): YES